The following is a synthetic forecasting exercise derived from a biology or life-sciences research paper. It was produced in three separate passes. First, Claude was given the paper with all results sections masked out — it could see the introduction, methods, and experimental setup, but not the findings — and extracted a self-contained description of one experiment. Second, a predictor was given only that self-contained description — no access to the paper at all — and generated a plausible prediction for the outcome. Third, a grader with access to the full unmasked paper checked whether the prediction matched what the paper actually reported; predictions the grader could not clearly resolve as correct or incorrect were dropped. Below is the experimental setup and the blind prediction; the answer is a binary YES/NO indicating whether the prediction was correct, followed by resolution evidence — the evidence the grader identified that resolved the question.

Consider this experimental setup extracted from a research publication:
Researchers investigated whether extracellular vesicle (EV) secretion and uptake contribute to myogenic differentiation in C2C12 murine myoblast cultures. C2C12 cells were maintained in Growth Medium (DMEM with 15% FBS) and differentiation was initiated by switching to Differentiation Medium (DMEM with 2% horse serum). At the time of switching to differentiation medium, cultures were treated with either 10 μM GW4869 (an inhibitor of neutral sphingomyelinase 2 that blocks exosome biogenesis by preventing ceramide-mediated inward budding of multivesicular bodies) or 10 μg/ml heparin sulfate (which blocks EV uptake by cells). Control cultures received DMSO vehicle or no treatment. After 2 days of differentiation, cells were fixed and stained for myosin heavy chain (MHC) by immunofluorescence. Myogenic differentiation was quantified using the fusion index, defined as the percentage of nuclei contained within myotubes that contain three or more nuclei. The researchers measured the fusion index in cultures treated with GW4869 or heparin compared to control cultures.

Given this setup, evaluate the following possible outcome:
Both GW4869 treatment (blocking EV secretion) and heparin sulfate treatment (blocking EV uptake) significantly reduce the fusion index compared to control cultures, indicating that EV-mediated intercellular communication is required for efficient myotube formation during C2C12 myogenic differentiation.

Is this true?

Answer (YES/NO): YES